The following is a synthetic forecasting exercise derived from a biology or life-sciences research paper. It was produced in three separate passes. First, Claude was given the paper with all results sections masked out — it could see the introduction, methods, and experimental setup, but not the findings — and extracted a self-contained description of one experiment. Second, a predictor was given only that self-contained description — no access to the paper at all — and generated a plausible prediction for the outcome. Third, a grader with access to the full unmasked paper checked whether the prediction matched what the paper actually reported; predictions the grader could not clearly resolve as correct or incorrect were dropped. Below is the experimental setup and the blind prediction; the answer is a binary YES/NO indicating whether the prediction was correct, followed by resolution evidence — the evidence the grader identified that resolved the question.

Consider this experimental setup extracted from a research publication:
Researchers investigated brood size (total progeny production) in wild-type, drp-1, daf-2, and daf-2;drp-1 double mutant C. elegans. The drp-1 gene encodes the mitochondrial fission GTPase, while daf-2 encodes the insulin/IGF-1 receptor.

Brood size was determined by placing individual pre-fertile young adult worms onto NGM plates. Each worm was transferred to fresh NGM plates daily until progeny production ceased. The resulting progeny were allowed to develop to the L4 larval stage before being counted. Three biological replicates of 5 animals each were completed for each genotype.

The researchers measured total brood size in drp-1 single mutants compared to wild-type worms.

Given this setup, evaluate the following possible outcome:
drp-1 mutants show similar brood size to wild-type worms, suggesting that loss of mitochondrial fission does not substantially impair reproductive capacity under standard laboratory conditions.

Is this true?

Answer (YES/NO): NO